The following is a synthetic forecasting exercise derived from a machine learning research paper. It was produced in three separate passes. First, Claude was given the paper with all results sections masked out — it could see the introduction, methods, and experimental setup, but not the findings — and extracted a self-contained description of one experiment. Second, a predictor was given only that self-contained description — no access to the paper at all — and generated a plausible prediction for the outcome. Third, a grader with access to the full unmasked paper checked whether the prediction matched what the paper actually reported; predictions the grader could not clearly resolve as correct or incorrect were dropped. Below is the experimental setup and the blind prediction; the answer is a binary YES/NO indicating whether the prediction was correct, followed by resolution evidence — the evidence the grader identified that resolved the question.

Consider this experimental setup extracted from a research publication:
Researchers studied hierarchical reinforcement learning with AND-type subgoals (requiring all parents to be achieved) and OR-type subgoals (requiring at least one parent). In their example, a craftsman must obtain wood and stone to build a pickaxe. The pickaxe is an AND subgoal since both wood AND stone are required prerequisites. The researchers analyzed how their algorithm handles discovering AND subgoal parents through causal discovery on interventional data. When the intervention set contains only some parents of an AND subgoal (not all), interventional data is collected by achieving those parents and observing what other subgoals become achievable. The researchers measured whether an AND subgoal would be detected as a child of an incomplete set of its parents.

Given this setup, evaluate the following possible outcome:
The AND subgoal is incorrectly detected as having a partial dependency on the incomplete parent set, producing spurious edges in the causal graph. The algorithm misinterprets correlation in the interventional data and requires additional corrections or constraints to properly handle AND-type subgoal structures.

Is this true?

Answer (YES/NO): NO